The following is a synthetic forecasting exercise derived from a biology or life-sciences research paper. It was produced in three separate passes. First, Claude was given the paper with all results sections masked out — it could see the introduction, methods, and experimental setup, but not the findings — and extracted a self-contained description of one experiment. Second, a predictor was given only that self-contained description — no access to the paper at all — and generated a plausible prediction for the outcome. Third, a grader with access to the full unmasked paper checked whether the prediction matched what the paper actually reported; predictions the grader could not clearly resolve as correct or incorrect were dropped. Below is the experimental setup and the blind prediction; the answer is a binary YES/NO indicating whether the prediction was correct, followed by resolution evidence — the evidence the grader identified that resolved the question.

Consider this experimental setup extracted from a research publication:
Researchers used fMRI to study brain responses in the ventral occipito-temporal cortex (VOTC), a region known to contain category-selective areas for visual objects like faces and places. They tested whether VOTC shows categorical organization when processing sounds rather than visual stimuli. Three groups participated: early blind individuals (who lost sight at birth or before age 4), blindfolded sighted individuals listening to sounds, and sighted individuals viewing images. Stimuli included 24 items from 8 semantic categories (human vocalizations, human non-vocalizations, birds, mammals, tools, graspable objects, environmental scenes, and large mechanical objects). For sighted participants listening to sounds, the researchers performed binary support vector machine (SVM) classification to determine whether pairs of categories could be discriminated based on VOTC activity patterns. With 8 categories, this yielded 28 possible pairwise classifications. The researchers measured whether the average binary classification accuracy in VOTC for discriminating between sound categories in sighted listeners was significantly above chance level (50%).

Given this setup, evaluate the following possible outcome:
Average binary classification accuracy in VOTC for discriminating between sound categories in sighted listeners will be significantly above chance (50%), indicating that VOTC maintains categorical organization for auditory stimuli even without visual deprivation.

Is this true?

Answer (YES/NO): YES